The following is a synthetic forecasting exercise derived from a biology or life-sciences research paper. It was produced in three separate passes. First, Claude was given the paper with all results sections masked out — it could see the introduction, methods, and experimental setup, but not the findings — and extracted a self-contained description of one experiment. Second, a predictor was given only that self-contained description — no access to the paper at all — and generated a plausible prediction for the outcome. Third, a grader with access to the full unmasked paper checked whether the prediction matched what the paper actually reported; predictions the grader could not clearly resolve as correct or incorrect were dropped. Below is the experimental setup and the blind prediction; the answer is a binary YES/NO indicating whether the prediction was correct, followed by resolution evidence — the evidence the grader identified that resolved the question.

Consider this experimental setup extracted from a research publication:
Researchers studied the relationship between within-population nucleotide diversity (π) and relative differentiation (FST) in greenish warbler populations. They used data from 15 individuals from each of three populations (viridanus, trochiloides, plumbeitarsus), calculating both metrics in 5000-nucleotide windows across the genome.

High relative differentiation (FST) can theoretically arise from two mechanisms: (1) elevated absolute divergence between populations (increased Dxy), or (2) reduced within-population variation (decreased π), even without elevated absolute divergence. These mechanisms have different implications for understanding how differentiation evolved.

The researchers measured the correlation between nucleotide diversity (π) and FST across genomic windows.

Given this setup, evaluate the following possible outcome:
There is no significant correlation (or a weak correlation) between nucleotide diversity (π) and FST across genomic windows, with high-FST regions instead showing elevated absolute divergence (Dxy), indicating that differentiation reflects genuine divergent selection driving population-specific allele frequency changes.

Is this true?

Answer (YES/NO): NO